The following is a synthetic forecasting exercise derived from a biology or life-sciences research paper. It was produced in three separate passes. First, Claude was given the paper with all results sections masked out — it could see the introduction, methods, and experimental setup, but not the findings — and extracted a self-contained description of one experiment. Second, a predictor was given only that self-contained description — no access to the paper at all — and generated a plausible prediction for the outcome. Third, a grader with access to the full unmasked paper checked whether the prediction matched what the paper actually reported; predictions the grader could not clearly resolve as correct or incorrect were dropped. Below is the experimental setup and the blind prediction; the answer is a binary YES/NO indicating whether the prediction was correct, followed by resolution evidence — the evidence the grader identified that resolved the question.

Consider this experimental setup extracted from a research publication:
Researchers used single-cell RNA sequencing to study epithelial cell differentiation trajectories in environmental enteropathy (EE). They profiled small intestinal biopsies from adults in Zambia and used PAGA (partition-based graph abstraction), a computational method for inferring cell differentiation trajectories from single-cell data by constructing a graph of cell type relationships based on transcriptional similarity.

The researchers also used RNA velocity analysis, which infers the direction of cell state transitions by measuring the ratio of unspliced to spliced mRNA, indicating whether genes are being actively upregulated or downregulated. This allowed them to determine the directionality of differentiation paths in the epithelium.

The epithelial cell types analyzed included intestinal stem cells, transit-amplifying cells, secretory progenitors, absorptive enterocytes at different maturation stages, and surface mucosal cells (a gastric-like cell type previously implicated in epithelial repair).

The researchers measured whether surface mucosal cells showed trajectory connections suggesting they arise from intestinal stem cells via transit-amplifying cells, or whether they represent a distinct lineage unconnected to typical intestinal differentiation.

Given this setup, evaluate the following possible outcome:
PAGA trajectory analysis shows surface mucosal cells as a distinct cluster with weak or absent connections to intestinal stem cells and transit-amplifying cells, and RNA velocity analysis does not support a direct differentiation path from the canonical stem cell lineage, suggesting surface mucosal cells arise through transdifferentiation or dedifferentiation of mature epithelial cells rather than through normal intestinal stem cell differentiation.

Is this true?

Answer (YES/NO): NO